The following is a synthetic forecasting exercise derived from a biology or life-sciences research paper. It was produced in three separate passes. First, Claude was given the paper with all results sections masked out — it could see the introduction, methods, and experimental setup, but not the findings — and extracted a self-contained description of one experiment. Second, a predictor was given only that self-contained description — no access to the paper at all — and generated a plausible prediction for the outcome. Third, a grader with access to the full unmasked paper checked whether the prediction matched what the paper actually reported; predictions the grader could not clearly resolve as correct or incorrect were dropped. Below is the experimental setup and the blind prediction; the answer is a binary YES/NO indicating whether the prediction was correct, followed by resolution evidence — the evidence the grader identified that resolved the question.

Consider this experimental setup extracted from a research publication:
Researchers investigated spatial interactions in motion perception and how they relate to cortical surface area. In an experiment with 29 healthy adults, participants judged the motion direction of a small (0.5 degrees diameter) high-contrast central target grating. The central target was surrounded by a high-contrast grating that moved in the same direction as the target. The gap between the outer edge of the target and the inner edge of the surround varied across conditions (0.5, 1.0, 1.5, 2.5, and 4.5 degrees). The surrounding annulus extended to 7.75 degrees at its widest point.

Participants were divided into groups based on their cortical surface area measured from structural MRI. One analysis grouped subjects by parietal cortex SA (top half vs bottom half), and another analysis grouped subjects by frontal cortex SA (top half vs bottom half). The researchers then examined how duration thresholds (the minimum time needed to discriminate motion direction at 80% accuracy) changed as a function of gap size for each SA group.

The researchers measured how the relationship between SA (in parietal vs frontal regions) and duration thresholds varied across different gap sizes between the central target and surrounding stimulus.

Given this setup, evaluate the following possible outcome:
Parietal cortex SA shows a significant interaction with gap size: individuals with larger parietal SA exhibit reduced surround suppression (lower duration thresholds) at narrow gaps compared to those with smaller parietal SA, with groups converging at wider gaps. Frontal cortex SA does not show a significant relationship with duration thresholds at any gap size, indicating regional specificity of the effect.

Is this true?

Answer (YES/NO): NO